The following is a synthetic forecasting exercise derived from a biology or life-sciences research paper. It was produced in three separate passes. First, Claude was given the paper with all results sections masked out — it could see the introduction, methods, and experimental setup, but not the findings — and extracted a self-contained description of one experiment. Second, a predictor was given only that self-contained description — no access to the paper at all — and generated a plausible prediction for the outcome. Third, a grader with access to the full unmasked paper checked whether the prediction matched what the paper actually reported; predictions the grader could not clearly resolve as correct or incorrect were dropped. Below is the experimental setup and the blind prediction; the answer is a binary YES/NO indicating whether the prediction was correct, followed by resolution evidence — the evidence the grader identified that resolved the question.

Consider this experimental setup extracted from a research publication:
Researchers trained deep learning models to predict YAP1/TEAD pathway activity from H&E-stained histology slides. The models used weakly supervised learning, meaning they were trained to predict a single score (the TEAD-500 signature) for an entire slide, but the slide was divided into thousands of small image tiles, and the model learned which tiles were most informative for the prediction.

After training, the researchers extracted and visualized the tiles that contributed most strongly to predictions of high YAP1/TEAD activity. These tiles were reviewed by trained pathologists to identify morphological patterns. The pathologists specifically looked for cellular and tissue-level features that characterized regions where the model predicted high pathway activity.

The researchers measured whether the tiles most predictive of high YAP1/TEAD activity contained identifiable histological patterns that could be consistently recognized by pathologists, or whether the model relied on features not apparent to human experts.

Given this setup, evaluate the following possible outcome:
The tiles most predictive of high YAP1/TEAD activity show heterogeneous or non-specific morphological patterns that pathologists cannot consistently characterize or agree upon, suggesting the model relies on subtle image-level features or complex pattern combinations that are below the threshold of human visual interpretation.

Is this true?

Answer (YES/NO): NO